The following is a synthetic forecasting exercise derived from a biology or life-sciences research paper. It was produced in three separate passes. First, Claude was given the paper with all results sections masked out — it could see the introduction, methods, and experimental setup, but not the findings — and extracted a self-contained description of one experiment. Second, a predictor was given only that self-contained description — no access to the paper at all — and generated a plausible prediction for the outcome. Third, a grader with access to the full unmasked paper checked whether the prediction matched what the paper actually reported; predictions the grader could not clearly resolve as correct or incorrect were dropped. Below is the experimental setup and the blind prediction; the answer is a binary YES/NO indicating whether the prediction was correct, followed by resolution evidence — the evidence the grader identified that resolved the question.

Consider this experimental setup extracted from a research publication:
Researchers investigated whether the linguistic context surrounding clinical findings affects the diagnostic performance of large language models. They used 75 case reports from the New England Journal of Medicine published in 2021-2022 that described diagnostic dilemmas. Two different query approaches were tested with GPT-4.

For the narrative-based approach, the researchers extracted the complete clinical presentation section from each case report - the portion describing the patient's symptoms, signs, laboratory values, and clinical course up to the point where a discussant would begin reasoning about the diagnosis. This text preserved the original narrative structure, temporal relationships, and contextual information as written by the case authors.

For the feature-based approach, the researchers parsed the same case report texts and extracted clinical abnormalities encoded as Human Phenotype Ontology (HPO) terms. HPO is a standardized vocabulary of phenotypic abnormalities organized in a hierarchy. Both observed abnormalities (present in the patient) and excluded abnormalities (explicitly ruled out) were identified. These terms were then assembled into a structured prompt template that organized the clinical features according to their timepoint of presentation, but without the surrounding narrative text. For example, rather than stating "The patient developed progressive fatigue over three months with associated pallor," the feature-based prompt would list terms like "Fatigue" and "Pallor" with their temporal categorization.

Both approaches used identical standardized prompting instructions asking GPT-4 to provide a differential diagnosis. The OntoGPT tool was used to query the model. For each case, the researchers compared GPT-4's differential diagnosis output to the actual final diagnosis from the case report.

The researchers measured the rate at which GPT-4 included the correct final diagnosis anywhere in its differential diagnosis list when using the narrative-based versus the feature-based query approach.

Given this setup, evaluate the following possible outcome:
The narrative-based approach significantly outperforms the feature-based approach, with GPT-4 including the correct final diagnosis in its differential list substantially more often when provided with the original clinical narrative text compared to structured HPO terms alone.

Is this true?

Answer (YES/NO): YES